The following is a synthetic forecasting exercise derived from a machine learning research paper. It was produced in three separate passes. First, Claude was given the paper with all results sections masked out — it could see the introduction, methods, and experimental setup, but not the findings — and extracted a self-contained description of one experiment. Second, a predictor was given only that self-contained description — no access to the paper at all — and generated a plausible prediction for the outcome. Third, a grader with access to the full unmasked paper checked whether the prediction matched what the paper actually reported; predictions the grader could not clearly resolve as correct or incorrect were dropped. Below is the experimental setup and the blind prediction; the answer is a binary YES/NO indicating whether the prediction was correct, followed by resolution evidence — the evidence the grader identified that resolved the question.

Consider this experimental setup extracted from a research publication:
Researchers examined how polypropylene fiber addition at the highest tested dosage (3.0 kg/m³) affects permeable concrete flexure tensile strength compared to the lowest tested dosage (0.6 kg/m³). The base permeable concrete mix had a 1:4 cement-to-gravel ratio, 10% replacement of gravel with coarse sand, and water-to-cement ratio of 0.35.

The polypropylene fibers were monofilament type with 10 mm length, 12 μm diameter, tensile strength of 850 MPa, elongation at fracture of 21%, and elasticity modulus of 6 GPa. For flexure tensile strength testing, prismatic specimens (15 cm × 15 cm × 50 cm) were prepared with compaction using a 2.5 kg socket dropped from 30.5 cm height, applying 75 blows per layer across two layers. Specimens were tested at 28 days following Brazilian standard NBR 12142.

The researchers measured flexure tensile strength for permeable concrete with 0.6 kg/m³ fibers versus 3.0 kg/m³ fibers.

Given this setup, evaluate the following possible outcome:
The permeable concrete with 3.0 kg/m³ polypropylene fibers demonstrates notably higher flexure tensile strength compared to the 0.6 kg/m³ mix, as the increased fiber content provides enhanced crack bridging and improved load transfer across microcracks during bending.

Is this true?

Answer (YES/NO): NO